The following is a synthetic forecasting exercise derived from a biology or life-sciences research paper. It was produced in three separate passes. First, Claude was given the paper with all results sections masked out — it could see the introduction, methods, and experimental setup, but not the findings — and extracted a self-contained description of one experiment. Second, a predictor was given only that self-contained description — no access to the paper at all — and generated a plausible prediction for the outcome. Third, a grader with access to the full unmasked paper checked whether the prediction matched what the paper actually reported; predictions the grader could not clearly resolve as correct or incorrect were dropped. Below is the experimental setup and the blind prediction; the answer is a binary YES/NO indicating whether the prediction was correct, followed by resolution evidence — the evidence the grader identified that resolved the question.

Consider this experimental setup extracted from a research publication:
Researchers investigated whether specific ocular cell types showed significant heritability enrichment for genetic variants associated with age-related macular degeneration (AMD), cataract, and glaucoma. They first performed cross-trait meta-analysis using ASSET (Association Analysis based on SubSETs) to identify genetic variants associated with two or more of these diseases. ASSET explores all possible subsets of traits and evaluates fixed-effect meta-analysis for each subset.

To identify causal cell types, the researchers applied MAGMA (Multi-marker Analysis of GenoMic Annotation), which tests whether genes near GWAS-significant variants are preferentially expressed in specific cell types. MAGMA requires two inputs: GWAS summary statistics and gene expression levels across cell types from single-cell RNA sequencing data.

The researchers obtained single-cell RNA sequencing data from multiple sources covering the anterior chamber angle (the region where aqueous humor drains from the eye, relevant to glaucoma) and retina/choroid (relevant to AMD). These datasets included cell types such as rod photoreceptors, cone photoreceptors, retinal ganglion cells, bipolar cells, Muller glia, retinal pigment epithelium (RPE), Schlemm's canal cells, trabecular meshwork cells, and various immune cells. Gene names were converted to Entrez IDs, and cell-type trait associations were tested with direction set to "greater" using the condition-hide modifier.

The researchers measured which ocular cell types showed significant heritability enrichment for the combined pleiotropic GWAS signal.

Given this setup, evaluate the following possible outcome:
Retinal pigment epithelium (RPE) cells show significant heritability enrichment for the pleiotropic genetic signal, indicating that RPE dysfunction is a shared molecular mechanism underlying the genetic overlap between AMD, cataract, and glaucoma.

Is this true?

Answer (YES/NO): NO